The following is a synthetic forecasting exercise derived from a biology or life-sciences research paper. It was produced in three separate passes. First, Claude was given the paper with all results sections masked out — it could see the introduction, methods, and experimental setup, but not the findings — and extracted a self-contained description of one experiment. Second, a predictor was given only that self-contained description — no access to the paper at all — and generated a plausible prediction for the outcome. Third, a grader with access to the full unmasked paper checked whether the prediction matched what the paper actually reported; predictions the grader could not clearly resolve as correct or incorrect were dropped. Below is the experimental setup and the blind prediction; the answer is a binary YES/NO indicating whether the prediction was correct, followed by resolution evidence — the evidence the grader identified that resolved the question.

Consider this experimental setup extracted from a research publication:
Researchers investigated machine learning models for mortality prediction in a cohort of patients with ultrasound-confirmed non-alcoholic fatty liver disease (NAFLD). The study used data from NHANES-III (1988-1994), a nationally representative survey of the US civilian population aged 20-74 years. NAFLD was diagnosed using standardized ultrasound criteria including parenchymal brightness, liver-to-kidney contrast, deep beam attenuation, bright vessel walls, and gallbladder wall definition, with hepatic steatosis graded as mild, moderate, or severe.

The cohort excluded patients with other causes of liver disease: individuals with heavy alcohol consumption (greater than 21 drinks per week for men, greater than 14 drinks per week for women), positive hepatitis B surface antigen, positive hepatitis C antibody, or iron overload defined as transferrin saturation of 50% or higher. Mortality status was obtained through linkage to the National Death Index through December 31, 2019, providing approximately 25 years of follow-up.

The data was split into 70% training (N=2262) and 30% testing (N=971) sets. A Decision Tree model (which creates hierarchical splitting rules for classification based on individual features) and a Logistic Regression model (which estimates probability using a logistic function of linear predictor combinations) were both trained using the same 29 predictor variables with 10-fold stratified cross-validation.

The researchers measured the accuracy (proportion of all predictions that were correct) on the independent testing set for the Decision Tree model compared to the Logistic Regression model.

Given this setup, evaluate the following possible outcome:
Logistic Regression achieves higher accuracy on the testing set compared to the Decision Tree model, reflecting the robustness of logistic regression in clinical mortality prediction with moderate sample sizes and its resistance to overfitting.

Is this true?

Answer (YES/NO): YES